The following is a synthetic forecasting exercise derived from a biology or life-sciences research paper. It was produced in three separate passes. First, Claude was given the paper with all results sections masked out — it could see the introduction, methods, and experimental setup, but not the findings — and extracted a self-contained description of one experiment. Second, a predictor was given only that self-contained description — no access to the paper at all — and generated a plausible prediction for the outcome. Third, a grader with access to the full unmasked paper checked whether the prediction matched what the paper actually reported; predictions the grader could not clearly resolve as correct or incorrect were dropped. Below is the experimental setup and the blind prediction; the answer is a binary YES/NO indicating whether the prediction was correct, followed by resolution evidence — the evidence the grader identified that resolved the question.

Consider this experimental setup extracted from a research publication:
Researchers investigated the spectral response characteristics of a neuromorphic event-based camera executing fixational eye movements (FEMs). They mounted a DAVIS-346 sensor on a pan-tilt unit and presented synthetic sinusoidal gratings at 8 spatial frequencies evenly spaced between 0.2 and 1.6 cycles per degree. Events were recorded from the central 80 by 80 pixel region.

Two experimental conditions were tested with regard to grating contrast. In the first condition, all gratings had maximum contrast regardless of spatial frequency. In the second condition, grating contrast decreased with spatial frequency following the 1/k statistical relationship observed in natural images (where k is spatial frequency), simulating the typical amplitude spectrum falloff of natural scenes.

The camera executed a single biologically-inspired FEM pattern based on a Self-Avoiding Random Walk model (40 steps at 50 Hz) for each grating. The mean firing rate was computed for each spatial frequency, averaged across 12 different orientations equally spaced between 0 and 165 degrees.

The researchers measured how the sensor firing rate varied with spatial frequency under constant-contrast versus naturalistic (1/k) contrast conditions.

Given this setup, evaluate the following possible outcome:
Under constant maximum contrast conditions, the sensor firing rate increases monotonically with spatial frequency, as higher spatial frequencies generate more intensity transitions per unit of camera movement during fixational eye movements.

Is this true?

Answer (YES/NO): YES